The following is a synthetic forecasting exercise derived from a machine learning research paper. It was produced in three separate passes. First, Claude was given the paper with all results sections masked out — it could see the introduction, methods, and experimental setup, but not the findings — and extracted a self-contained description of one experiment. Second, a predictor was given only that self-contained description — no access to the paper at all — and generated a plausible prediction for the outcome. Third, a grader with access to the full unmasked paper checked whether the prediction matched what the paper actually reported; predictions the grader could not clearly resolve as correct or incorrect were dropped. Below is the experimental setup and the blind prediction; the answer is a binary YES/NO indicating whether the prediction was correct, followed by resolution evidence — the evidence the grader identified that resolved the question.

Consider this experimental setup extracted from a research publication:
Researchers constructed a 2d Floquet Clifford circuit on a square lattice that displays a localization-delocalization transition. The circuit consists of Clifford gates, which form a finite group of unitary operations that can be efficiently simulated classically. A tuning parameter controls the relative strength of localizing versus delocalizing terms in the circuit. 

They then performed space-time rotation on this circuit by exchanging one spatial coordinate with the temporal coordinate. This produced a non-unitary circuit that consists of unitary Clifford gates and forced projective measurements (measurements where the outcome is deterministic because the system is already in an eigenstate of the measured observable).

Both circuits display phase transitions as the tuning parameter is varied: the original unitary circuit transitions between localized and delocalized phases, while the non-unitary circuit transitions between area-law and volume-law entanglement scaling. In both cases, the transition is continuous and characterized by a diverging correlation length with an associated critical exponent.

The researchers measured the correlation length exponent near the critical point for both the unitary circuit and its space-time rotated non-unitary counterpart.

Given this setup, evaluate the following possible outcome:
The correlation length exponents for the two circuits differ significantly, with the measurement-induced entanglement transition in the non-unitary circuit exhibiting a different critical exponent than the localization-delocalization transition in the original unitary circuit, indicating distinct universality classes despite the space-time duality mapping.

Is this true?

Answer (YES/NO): YES